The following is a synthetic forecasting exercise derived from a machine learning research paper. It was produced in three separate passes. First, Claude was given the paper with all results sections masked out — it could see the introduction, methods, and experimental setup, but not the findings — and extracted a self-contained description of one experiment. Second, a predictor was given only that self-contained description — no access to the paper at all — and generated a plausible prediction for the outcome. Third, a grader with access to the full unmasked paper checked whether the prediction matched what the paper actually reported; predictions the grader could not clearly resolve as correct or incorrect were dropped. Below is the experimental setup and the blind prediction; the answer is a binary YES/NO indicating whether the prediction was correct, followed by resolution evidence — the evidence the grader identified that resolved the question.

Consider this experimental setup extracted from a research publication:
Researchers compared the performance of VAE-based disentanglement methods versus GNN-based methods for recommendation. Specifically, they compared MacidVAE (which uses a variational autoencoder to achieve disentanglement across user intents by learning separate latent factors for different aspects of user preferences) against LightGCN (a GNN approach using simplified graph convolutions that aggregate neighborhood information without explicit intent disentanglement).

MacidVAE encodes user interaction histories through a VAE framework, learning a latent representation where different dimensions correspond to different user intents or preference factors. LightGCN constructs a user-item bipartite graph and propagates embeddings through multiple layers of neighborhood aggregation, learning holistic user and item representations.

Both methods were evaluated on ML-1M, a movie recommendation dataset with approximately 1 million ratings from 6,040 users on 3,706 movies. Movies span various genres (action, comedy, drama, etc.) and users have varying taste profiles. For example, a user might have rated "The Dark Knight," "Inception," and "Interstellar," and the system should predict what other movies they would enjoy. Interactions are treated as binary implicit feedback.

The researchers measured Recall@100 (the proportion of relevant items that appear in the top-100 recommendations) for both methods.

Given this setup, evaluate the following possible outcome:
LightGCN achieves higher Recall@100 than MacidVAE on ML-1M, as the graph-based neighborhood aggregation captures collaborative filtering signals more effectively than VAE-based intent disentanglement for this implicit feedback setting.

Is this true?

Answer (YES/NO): YES